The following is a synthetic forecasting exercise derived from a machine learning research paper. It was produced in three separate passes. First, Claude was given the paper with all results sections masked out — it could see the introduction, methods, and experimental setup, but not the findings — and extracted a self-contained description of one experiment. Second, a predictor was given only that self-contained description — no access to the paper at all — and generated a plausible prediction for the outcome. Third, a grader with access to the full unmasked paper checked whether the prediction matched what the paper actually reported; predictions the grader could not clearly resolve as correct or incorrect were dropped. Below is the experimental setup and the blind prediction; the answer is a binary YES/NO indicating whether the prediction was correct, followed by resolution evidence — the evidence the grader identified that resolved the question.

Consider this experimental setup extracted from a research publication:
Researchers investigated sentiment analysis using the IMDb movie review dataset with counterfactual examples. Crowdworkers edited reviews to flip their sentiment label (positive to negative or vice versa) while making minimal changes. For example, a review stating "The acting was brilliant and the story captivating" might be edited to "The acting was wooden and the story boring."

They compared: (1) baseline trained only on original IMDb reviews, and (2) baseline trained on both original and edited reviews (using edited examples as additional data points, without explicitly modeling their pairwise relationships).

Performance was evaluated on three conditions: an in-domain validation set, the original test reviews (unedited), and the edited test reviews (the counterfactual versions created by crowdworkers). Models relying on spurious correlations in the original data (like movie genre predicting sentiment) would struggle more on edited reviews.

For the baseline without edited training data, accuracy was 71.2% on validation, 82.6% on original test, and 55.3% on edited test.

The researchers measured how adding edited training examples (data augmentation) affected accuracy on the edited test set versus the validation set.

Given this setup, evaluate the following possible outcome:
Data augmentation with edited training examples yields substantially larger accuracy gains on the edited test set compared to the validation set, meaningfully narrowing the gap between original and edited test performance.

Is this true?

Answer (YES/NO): YES